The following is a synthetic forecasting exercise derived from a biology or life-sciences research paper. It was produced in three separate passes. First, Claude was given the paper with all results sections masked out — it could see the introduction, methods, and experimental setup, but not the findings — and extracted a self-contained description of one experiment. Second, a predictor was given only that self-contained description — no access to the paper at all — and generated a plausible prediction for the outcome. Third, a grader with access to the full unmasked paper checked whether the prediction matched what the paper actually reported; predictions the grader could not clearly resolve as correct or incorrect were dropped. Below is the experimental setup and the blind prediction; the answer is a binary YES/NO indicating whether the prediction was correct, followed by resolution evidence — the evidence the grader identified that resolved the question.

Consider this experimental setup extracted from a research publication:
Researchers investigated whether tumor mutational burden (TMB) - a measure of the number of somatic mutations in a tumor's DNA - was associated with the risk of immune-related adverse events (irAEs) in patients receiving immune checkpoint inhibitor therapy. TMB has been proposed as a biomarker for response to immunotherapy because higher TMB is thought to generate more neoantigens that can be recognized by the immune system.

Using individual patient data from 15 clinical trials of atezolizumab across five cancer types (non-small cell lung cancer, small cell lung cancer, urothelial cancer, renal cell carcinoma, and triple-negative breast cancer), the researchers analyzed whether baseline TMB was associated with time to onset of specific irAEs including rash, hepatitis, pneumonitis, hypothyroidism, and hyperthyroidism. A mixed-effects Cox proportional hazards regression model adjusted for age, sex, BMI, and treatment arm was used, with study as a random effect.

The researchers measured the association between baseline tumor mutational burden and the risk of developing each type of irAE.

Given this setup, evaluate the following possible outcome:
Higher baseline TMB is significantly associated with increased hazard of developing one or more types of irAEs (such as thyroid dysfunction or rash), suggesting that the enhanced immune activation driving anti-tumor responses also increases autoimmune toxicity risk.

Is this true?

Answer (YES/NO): NO